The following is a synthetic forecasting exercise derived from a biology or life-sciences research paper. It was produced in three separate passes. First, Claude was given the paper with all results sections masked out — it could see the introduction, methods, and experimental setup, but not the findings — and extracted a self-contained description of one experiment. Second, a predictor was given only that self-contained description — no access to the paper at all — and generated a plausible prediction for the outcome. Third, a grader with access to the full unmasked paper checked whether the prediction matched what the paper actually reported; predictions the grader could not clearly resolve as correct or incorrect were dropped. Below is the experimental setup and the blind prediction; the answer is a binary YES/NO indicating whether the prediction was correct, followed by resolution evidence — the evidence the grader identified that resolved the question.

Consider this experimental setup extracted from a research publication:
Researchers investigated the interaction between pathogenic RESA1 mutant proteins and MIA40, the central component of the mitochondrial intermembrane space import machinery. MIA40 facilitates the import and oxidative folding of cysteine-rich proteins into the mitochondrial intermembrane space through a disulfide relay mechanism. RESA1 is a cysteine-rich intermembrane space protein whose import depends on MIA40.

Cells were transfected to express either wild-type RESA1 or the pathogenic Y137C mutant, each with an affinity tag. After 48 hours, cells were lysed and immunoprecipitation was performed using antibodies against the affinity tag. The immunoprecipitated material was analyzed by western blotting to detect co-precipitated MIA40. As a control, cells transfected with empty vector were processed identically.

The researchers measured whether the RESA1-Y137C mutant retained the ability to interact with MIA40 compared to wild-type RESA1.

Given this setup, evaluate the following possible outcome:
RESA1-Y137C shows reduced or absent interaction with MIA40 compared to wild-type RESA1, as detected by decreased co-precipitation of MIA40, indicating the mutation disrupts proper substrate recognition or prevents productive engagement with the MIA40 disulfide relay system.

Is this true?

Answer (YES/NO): NO